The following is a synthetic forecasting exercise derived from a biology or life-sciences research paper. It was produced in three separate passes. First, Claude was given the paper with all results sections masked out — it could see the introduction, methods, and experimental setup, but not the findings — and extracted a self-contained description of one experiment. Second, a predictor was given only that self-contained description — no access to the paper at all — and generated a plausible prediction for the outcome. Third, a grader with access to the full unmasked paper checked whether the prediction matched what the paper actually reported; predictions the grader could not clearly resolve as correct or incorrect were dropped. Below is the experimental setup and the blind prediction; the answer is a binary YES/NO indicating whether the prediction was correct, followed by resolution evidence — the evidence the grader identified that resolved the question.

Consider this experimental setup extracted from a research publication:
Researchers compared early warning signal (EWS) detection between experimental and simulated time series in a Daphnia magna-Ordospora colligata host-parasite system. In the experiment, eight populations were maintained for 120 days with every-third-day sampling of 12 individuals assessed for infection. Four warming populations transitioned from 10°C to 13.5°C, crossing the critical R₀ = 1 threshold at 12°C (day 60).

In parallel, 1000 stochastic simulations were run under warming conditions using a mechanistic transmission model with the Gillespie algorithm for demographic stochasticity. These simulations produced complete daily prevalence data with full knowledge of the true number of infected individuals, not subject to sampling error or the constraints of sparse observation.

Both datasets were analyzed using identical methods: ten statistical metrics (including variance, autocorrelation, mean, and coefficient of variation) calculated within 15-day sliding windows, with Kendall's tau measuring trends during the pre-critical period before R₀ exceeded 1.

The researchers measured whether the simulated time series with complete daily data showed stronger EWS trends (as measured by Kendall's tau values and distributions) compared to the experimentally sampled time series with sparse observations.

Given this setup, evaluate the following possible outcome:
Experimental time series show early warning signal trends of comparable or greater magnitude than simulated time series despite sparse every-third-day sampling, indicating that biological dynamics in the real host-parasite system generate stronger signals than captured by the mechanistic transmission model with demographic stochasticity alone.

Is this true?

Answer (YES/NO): NO